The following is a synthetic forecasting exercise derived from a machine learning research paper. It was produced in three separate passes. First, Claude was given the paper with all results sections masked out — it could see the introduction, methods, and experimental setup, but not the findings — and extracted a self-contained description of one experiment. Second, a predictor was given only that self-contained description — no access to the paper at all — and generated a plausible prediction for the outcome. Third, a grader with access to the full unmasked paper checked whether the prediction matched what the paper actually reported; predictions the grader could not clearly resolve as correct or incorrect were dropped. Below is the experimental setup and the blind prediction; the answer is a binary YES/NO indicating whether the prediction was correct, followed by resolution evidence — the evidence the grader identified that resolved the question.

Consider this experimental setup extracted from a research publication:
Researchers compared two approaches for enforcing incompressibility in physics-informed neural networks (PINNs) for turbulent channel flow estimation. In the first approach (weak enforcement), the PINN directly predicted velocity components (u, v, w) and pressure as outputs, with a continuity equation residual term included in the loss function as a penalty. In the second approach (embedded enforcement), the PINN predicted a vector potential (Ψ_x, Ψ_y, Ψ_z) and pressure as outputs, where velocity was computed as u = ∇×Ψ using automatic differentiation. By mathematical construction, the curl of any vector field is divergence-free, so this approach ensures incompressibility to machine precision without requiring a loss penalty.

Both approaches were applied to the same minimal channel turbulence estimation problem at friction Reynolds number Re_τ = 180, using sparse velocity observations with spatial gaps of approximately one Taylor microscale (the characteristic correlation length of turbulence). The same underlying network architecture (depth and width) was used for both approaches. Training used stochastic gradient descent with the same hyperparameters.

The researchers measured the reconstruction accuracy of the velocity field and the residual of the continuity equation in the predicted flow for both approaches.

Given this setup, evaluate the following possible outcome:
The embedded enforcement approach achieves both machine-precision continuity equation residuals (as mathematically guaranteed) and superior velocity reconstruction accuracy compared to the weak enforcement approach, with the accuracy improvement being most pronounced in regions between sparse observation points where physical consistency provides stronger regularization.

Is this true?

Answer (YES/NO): NO